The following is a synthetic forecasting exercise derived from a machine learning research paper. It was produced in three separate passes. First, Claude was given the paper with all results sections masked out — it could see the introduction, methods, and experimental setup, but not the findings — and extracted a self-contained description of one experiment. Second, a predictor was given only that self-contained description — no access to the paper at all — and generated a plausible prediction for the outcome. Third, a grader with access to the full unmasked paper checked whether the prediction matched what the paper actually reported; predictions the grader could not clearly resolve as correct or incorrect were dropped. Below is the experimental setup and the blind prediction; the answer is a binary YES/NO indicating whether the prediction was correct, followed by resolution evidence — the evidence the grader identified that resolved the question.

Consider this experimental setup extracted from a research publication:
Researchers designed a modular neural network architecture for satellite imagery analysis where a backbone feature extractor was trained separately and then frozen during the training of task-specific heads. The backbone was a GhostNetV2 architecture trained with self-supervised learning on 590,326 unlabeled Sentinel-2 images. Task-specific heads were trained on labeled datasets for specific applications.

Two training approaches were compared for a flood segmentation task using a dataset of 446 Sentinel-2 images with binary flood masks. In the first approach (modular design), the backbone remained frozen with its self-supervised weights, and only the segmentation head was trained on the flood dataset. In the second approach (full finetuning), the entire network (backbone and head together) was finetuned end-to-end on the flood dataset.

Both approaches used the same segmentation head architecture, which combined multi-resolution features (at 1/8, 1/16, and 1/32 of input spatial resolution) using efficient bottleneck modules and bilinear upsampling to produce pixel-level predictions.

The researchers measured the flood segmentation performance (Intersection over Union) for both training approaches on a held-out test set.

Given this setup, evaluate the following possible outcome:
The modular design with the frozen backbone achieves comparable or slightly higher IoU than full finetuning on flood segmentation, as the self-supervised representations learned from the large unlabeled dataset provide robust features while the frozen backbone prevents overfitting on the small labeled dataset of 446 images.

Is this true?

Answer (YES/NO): NO